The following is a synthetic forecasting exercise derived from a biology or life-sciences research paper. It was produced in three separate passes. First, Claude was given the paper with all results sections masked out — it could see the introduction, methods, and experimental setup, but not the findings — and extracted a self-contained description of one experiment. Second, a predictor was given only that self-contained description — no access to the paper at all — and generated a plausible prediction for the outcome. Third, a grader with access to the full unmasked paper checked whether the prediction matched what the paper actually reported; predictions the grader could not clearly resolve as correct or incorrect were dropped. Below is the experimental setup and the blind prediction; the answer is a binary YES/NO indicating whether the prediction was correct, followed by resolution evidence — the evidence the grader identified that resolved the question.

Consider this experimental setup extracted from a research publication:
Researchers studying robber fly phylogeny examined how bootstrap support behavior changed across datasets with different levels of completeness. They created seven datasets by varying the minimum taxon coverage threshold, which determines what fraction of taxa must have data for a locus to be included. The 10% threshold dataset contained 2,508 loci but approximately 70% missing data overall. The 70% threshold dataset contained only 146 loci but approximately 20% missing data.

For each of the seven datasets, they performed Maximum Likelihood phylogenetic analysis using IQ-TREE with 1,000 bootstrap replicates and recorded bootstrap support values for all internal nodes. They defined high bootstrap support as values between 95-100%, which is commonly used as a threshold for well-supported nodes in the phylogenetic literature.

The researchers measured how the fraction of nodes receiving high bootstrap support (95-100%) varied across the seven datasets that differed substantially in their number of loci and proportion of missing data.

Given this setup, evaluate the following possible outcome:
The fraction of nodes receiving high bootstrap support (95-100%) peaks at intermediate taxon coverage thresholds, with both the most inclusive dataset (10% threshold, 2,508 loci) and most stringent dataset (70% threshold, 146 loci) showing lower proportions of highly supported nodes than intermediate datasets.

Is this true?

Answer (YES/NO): NO